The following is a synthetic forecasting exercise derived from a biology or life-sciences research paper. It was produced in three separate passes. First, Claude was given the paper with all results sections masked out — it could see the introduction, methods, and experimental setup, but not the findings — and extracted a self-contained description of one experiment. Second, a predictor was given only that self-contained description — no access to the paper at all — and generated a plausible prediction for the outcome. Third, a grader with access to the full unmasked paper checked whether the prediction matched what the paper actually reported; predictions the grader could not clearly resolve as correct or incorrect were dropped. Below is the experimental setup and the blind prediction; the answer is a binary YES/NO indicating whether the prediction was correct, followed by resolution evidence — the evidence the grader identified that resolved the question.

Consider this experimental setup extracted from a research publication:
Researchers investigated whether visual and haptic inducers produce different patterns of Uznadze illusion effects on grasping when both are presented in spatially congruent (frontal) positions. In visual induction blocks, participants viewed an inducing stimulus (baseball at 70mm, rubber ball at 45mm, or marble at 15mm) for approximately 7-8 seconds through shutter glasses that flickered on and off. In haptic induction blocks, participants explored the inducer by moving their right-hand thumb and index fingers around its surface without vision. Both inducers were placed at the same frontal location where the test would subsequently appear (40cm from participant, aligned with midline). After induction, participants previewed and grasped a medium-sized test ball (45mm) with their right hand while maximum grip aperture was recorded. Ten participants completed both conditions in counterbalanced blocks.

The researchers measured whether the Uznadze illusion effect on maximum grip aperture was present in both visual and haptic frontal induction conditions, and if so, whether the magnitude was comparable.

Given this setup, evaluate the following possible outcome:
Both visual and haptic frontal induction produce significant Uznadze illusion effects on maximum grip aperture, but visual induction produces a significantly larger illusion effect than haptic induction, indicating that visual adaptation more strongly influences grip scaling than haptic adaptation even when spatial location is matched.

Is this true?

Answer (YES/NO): NO